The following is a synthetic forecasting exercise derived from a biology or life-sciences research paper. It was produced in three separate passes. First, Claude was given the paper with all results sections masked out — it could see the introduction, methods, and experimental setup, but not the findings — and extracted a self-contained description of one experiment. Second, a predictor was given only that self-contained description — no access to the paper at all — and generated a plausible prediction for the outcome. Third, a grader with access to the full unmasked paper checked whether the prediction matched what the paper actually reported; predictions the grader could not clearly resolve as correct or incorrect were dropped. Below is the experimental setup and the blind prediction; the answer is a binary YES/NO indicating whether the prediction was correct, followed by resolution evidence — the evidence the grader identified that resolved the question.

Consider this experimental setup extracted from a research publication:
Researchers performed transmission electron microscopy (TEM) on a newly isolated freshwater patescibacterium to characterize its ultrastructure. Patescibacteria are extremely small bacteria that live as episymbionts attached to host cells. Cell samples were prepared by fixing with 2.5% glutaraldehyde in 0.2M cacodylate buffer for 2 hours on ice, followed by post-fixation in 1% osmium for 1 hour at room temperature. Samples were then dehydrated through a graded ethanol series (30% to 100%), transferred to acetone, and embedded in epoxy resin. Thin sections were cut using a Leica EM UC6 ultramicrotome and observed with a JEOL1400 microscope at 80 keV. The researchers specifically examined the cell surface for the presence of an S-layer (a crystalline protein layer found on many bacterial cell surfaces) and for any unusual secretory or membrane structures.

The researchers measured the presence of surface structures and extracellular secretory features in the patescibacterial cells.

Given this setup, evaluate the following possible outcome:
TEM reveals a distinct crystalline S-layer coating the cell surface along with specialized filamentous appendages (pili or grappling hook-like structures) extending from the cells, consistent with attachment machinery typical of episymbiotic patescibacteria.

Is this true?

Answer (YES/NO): NO